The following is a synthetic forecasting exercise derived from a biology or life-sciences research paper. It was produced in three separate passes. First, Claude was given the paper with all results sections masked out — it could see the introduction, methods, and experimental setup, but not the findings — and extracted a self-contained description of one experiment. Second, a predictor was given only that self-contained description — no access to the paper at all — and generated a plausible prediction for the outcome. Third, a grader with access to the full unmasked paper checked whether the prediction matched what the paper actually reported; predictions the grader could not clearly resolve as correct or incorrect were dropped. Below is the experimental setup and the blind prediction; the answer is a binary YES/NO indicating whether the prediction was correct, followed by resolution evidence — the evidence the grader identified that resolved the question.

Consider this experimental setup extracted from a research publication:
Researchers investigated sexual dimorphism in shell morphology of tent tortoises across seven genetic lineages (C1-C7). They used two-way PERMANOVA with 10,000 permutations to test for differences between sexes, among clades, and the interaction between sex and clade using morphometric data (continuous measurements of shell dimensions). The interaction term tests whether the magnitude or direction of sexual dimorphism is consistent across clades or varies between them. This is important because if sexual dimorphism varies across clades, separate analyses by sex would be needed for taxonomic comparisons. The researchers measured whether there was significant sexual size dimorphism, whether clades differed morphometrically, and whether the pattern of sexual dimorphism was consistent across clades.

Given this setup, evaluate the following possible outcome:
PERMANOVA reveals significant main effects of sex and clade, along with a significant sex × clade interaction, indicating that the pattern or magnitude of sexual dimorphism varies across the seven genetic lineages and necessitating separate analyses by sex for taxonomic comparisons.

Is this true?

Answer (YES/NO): YES